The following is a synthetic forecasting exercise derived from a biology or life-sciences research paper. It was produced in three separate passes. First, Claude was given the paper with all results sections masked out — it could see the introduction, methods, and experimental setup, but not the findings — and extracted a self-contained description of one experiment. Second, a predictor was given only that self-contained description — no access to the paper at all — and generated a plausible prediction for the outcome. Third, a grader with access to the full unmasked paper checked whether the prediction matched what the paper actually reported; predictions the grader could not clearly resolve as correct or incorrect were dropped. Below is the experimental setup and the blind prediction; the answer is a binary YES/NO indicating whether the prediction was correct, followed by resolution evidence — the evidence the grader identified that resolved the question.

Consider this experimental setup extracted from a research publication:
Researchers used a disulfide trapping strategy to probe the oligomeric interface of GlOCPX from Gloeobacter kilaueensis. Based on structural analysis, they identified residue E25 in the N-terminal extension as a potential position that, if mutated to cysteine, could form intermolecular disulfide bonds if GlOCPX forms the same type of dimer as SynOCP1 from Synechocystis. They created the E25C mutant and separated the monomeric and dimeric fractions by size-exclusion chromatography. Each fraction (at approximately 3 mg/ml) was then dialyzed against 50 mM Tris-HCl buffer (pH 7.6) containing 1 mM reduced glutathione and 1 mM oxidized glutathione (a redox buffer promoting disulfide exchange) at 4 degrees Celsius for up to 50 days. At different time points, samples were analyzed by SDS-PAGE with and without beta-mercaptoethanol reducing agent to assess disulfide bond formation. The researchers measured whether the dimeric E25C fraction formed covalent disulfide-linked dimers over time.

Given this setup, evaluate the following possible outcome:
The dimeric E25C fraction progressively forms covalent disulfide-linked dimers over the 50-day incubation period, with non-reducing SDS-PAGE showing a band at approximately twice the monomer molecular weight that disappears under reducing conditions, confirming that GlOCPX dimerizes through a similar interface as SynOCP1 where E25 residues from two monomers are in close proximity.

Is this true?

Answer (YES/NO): NO